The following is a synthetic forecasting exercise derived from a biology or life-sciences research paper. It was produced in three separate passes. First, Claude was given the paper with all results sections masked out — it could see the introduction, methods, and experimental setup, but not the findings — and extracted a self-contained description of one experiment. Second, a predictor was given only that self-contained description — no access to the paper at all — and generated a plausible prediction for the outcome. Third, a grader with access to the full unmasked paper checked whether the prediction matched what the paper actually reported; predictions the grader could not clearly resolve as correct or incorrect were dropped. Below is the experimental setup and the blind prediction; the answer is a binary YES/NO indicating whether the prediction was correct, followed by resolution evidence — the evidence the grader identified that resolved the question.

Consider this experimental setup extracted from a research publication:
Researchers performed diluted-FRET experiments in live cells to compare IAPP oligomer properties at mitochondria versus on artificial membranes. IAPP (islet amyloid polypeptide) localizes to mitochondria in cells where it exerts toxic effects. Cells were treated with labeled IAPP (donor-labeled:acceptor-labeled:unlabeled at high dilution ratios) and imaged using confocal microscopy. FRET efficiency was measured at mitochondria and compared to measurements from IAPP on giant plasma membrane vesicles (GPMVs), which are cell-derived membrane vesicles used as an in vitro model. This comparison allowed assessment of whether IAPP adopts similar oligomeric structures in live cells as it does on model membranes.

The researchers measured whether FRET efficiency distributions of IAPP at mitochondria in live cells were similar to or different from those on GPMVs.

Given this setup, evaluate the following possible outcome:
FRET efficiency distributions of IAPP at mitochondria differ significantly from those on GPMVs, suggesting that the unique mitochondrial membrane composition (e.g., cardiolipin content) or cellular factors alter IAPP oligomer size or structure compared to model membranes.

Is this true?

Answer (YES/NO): NO